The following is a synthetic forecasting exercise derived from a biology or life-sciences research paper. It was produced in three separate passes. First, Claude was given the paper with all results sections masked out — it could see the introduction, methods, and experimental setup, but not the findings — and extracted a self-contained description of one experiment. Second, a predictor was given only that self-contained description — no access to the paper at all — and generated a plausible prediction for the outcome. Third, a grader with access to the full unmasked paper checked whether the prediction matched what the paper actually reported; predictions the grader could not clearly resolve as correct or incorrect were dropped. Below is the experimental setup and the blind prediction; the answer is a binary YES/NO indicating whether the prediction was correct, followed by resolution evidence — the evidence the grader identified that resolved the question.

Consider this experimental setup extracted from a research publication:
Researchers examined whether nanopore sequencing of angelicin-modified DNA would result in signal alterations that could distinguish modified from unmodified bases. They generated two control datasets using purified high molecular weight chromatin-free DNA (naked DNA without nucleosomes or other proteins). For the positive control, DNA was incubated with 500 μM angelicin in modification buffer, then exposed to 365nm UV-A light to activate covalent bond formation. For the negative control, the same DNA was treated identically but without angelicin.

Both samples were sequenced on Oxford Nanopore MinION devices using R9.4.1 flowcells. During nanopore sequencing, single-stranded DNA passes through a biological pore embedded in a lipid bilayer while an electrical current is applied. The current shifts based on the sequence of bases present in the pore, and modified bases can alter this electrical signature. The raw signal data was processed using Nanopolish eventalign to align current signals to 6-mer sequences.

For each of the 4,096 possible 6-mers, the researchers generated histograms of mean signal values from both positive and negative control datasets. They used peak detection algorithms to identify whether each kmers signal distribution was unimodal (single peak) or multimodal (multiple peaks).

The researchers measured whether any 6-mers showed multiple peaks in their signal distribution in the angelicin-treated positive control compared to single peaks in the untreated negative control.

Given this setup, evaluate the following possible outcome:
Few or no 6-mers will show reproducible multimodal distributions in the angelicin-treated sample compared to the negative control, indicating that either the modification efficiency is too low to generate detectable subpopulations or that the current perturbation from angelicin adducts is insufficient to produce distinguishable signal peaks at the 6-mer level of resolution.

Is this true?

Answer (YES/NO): NO